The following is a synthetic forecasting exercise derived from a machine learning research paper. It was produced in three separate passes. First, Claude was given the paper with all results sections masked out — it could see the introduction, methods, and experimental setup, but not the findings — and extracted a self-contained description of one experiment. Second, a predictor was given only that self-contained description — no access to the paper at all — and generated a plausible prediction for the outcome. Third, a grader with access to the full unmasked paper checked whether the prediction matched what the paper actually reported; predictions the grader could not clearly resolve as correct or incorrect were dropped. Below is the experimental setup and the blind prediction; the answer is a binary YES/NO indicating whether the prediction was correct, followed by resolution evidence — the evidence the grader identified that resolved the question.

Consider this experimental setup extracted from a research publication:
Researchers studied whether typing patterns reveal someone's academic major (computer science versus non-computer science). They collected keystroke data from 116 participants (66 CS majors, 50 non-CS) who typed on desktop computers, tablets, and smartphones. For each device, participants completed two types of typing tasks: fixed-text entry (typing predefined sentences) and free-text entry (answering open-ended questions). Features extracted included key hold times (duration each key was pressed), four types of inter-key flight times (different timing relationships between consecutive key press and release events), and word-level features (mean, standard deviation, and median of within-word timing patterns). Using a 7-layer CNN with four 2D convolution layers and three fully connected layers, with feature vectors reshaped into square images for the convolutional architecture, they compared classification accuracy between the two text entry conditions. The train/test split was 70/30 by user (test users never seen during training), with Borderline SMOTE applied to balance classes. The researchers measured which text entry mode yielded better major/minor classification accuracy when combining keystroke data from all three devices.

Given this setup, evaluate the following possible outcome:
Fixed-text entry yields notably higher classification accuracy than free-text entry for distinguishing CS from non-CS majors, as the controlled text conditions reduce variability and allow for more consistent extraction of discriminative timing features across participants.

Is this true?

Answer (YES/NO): NO